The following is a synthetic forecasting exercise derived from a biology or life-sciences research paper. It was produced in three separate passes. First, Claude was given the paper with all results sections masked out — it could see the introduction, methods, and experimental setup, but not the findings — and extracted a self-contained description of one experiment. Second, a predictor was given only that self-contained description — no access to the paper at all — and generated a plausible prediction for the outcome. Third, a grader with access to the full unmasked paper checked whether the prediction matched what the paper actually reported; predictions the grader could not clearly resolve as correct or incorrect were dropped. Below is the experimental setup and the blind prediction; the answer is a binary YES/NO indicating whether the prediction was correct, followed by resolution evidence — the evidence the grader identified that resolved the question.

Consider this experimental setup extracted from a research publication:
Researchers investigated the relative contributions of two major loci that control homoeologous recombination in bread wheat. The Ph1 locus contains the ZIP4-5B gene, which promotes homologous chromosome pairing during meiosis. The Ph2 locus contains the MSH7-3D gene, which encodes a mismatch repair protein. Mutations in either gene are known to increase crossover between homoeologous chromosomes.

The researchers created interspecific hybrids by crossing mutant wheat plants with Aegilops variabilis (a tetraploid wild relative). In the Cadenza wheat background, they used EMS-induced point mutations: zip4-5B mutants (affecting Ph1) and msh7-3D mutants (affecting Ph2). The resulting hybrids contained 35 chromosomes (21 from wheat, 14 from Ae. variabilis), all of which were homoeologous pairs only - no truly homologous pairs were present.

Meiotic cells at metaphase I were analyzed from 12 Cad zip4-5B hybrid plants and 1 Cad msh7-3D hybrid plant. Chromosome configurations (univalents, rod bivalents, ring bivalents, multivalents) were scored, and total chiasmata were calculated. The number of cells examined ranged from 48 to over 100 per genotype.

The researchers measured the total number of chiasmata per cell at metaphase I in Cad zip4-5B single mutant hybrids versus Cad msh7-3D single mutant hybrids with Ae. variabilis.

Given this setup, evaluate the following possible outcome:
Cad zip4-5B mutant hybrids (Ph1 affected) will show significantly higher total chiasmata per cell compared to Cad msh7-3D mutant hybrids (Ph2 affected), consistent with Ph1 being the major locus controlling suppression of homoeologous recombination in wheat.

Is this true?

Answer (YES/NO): YES